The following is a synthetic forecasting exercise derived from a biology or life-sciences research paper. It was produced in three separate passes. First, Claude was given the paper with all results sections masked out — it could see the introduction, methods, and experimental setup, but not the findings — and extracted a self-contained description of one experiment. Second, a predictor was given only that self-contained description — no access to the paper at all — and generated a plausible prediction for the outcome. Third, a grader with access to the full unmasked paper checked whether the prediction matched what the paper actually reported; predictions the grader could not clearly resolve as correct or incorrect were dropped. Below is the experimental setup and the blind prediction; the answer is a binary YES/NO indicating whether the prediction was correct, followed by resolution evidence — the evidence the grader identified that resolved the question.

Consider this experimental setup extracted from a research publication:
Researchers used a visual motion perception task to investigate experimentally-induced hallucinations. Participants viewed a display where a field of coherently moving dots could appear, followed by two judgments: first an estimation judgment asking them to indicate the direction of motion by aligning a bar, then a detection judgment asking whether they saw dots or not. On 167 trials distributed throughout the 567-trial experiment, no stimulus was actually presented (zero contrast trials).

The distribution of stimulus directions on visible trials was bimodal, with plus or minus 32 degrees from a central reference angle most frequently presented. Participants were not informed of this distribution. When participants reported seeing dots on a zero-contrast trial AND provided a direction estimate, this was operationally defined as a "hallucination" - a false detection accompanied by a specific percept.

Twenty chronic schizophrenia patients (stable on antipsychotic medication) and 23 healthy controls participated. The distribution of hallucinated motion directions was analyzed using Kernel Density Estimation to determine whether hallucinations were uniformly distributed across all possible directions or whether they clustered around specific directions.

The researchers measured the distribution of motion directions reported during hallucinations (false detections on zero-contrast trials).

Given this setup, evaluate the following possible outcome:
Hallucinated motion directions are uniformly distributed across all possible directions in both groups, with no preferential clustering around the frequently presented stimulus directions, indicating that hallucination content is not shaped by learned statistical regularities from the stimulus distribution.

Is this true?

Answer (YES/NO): NO